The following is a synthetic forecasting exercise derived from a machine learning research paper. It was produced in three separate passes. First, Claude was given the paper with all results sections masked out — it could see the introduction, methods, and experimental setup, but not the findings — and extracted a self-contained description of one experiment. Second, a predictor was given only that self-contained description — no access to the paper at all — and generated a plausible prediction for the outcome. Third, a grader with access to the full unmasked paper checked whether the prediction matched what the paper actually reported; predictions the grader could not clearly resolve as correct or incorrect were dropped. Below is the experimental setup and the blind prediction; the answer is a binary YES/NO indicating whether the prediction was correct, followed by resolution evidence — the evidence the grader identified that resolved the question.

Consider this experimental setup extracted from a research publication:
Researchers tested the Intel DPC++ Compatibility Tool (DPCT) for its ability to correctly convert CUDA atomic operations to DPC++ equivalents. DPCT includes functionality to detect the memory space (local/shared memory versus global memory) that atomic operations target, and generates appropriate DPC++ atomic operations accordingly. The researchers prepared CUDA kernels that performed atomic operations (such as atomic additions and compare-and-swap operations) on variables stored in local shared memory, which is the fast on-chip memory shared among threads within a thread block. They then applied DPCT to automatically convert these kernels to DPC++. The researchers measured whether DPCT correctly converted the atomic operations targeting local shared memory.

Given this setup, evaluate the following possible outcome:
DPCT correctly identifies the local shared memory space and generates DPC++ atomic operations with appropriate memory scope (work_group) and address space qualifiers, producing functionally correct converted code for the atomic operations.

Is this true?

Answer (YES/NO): NO